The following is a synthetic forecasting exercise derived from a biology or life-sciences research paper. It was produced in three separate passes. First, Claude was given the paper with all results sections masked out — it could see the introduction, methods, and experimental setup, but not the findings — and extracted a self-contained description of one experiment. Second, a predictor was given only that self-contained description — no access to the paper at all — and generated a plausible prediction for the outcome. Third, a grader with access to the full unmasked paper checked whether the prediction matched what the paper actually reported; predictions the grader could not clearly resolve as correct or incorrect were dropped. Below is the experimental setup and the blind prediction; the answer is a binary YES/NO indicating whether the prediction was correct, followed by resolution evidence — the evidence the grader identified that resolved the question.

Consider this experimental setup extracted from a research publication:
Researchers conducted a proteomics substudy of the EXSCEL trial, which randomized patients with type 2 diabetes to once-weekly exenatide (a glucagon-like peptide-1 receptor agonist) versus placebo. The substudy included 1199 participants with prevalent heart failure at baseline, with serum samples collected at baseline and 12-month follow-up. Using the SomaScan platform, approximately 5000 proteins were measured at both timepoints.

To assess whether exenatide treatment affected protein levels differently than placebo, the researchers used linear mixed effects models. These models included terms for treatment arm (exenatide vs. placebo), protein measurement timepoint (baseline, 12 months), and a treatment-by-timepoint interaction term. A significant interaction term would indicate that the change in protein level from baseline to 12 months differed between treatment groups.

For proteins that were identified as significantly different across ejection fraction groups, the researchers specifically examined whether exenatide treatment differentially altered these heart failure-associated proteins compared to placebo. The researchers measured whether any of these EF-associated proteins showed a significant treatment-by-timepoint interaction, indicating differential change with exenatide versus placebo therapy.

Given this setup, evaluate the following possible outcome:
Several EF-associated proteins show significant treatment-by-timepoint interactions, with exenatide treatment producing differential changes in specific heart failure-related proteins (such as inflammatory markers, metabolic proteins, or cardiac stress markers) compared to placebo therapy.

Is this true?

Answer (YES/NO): YES